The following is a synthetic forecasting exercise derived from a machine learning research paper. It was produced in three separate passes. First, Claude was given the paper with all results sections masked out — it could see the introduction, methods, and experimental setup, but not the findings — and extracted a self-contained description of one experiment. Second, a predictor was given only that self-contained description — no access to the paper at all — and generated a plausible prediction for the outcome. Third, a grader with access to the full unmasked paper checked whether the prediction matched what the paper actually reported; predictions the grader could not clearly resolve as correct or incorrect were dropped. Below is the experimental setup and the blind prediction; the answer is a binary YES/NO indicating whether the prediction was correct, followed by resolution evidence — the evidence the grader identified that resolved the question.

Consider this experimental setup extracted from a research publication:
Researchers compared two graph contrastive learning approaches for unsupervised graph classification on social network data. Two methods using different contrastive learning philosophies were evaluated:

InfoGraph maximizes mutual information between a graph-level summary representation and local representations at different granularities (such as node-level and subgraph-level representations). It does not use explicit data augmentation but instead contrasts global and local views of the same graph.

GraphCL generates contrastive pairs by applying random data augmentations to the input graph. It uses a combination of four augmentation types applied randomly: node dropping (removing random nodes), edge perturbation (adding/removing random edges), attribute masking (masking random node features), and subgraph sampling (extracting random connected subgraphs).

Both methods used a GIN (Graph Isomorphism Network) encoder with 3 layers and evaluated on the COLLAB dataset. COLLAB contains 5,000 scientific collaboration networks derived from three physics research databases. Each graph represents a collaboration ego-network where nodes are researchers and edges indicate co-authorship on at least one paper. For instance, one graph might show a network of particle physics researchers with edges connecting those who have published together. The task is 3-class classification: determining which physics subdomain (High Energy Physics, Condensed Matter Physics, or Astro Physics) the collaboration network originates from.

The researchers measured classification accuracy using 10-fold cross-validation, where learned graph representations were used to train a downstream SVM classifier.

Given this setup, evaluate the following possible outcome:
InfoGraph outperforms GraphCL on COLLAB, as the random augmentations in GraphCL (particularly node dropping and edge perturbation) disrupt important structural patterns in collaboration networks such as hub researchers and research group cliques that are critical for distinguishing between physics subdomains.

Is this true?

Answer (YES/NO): NO